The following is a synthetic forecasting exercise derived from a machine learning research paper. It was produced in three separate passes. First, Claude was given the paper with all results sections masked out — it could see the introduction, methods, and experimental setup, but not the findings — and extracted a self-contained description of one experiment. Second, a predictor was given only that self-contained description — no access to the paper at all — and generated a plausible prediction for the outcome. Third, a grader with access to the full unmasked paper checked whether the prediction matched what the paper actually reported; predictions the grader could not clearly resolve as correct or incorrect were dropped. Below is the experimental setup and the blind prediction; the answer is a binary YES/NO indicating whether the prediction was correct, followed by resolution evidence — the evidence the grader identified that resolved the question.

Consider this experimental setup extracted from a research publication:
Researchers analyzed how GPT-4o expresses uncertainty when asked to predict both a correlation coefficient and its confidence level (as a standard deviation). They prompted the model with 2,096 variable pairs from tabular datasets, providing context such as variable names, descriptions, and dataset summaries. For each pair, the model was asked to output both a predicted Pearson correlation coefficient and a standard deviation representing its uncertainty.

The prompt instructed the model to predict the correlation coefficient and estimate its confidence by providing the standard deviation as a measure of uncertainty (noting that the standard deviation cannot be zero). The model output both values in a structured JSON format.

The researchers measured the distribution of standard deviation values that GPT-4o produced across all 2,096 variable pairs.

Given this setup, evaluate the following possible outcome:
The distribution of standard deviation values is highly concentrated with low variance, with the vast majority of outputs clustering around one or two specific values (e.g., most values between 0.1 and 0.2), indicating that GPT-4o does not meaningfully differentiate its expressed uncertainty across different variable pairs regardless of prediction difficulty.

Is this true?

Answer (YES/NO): YES